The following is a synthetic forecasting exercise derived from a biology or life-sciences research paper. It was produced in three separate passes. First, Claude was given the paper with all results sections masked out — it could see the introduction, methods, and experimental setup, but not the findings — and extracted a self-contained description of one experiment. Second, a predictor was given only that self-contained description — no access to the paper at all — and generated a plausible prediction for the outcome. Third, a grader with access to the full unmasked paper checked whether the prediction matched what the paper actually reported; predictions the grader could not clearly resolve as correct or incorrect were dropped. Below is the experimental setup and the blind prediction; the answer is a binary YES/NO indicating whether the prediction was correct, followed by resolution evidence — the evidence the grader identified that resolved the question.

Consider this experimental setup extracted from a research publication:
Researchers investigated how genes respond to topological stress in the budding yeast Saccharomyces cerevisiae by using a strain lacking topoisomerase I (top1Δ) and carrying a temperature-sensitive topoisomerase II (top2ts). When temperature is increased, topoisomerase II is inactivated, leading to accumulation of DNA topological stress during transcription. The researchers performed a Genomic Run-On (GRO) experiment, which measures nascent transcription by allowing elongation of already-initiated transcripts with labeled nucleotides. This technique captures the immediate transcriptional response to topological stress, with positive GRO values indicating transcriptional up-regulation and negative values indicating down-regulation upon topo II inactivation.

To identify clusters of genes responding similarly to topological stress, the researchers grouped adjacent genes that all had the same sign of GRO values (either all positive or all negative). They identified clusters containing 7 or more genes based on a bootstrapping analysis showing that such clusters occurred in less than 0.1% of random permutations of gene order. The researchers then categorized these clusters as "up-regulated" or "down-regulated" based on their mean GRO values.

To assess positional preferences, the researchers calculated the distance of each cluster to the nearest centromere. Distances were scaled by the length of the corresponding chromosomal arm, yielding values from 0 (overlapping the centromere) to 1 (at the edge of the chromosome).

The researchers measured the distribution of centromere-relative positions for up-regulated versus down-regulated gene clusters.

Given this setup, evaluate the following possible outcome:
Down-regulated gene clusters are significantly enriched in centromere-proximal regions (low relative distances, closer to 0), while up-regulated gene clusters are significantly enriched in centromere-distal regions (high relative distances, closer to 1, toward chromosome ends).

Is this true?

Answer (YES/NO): YES